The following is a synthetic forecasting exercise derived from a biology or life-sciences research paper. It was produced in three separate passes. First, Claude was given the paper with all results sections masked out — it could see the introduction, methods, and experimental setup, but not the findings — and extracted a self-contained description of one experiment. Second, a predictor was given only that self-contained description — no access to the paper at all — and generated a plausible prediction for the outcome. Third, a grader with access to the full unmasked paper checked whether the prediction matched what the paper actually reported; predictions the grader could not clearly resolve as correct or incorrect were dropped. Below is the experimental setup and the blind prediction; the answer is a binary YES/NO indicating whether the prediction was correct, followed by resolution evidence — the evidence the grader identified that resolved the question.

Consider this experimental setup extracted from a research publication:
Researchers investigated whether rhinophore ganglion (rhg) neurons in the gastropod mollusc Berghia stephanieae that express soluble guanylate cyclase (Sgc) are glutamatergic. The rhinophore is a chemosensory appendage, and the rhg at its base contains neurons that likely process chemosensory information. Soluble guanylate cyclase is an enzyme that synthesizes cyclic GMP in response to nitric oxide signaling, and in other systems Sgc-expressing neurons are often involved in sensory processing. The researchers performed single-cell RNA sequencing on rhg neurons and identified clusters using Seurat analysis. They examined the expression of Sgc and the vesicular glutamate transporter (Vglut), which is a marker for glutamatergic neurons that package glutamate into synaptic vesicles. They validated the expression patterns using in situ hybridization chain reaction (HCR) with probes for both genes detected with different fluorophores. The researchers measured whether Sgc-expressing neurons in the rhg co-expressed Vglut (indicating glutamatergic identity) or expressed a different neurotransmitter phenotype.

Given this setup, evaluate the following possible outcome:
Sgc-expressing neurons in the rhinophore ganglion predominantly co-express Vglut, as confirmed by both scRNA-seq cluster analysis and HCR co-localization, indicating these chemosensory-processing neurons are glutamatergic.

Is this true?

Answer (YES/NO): NO